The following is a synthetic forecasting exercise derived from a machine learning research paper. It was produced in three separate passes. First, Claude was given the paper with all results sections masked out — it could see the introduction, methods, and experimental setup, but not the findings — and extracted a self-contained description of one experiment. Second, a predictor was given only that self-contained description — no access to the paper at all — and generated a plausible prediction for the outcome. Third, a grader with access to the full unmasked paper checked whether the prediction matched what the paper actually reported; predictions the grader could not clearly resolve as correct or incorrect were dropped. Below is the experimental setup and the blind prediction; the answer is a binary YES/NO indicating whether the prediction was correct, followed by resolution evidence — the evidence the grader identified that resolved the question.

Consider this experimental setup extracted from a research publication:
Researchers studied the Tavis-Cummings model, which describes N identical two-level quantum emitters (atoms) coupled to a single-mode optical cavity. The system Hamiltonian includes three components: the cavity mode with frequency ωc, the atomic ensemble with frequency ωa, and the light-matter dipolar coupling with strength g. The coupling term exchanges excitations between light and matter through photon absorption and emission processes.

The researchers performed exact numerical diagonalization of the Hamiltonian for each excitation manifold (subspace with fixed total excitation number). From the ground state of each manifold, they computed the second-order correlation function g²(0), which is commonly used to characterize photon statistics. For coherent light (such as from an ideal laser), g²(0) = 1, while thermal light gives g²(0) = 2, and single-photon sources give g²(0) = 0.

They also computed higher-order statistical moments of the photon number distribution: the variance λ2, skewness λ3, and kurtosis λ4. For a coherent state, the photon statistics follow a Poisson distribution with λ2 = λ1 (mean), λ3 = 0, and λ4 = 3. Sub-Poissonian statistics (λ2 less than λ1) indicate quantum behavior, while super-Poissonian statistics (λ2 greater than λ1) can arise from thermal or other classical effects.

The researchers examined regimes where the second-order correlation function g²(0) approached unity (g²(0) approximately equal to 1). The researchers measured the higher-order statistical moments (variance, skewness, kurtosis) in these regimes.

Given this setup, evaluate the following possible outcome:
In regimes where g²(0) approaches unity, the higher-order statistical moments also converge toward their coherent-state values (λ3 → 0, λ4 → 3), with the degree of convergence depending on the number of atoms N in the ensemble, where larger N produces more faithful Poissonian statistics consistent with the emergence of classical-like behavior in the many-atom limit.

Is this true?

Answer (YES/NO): NO